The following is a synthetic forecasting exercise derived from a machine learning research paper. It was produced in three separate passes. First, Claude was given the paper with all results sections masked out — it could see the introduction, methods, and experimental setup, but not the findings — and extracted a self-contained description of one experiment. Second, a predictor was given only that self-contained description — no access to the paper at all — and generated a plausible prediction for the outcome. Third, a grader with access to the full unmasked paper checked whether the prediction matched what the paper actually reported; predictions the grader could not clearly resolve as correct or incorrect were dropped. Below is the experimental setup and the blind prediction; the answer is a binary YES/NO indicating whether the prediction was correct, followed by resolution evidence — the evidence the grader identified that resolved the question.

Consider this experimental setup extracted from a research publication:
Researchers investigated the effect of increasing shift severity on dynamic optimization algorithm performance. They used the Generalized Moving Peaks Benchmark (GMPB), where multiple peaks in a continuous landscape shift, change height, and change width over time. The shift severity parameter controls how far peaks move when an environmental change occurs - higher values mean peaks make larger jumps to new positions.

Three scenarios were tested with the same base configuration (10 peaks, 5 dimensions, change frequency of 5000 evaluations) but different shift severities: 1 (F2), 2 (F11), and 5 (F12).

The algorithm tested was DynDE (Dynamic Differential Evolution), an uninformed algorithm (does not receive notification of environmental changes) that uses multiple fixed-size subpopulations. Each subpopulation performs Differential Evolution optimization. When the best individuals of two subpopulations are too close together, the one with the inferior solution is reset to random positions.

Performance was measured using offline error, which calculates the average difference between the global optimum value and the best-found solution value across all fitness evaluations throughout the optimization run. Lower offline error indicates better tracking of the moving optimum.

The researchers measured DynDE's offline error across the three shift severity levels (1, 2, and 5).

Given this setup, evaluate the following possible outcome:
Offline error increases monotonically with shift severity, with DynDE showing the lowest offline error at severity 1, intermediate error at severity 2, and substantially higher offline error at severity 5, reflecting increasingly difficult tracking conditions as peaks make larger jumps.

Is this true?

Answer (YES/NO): YES